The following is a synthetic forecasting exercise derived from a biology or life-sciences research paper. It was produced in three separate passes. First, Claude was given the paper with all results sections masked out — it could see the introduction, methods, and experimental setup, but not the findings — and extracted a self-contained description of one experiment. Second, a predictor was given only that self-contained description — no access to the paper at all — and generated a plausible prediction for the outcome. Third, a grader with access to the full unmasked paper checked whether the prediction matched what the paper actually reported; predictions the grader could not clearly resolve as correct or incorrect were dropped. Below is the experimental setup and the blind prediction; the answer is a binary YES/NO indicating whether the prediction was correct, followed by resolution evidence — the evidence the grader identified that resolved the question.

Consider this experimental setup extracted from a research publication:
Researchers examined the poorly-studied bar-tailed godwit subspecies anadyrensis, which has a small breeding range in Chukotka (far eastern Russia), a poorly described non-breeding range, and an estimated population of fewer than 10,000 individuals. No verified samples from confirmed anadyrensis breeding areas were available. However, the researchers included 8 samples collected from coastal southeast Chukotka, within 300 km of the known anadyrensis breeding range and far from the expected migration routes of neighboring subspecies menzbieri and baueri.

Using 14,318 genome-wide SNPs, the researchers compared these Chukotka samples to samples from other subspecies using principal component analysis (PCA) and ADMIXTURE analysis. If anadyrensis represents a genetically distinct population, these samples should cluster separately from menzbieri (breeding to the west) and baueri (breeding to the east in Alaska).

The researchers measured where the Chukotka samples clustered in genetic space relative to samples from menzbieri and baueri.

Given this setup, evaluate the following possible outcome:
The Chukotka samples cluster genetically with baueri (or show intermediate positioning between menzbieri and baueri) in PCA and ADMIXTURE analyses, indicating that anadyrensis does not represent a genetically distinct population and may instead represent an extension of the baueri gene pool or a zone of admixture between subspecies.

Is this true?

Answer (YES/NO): NO